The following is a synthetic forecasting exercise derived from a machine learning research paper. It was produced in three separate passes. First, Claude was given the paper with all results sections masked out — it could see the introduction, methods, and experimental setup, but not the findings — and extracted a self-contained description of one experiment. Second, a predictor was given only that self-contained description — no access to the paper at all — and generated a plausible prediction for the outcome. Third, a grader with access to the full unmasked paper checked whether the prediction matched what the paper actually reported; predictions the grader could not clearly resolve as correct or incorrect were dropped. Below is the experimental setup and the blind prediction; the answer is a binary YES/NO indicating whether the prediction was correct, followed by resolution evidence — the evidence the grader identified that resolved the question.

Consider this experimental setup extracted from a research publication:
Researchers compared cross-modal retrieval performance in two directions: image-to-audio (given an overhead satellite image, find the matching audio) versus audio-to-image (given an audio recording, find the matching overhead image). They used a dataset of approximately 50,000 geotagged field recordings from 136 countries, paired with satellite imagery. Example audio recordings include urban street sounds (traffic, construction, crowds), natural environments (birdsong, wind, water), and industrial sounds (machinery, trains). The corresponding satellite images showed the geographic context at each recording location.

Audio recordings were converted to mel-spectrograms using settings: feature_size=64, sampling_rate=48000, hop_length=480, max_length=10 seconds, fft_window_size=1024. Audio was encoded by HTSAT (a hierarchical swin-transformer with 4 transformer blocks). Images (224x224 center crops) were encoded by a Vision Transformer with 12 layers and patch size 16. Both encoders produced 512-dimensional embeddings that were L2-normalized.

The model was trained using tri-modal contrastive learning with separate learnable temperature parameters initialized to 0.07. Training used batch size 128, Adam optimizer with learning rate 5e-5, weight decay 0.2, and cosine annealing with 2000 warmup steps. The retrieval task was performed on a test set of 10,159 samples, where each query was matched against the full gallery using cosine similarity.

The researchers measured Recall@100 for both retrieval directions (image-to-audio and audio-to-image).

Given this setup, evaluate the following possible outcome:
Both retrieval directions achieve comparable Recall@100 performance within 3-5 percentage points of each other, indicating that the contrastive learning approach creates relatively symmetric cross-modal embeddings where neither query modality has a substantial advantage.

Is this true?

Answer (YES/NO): YES